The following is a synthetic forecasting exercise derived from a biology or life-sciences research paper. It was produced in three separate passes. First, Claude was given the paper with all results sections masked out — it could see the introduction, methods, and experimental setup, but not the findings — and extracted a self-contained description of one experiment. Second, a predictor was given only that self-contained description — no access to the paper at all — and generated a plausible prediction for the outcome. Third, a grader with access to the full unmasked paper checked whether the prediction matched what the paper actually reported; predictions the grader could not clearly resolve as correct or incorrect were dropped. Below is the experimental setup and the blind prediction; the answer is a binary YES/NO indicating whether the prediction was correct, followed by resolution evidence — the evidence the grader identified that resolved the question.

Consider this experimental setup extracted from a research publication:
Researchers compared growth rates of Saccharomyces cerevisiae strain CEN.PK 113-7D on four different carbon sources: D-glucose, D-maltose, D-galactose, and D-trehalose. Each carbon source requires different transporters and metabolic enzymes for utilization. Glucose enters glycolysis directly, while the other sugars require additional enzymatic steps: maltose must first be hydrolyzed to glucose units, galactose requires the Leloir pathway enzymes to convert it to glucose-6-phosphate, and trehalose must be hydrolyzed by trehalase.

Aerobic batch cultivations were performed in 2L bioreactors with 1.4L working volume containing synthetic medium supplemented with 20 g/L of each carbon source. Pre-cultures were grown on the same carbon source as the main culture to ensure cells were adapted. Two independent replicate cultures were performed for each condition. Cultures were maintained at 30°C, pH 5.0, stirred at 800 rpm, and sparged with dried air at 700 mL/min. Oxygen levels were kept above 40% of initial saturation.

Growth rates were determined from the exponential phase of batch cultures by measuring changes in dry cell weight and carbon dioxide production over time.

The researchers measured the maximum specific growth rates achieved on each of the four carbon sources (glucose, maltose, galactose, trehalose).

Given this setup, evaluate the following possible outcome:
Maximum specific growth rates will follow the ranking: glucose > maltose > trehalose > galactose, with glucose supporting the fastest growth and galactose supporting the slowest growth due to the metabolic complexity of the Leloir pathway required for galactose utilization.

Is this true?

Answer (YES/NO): NO